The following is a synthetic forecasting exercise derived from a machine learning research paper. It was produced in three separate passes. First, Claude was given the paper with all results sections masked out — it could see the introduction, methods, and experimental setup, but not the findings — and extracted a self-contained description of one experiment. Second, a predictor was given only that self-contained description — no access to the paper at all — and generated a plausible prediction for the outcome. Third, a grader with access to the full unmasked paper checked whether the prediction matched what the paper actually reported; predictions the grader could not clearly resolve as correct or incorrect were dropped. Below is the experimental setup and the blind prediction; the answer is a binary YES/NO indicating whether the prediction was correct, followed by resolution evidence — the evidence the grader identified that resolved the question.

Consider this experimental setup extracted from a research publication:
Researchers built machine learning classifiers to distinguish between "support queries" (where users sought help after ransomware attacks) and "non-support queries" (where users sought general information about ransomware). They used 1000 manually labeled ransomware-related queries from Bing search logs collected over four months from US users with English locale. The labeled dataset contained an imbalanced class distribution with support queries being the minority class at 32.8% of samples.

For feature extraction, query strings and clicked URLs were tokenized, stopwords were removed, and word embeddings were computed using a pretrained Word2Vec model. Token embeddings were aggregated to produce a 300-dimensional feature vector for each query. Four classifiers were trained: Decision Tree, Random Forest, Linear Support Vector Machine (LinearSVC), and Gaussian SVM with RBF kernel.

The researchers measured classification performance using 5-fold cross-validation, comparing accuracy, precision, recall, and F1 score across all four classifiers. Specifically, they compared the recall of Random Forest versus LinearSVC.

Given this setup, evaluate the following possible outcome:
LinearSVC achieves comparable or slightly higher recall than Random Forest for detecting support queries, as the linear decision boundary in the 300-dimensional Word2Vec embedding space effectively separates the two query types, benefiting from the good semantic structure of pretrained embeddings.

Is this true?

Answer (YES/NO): NO